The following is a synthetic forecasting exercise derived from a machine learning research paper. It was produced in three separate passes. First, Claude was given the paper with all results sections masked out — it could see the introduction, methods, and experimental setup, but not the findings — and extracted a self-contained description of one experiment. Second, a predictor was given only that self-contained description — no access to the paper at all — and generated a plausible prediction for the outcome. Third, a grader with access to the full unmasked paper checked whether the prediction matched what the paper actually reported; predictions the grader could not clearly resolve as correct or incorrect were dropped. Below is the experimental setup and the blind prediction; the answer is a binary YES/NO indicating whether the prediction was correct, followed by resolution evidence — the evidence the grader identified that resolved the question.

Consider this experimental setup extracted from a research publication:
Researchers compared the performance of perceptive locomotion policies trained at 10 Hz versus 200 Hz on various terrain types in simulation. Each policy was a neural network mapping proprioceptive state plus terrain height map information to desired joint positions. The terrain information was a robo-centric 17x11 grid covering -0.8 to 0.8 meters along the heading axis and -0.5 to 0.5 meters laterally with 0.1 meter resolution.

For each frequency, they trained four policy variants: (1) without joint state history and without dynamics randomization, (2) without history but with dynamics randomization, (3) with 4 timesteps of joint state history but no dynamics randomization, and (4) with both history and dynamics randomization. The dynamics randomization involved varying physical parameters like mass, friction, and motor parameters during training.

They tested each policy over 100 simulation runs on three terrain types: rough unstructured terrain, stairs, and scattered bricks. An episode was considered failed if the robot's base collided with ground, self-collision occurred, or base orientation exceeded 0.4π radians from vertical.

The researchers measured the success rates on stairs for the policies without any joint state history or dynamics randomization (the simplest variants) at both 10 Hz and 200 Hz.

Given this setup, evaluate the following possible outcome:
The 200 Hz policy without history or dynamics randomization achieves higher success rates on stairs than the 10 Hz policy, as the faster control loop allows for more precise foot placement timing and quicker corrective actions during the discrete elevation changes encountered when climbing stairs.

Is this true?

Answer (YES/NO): NO